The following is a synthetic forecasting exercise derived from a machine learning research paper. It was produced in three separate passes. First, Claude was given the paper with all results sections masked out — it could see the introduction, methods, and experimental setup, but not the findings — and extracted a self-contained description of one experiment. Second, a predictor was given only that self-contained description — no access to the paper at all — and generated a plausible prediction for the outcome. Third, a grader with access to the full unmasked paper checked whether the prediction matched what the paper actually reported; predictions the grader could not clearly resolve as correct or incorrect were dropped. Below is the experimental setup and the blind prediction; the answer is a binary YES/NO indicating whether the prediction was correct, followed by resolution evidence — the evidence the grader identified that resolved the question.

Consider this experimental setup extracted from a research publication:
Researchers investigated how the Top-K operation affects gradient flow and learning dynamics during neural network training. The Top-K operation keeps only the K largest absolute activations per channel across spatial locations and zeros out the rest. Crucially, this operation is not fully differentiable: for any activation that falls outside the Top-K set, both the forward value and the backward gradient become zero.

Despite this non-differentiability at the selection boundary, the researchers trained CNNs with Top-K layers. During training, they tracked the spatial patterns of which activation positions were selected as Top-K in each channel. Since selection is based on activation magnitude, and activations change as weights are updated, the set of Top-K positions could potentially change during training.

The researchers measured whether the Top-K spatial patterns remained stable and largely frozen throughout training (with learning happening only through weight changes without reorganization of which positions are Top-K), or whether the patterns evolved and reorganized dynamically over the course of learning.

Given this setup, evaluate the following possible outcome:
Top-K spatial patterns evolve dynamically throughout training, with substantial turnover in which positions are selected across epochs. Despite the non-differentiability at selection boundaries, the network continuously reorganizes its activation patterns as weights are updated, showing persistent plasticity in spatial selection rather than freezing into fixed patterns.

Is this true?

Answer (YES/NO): YES